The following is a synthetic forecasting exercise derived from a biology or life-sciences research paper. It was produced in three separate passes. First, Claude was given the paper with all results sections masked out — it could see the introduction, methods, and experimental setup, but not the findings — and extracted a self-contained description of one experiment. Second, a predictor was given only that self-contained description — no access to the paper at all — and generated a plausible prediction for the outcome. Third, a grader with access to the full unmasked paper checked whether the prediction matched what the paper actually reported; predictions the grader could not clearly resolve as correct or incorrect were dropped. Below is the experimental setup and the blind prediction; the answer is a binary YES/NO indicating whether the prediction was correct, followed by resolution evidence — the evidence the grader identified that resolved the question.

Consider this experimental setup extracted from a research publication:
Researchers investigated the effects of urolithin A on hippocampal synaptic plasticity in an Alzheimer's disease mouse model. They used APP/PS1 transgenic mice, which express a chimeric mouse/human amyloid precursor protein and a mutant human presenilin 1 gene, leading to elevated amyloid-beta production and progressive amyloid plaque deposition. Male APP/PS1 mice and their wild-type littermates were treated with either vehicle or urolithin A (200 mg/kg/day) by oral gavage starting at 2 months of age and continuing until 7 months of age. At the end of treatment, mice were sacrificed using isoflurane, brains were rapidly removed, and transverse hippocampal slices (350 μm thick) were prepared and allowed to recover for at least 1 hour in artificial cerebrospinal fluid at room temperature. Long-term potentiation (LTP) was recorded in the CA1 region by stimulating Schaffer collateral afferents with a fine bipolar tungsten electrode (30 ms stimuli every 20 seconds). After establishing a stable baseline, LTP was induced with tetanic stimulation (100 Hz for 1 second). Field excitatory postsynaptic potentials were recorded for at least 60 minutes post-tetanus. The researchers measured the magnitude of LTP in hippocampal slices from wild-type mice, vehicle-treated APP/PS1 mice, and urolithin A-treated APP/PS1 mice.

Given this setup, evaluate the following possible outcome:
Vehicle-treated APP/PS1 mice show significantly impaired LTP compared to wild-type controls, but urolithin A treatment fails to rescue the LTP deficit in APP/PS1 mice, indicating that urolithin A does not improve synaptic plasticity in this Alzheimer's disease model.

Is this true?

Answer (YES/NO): NO